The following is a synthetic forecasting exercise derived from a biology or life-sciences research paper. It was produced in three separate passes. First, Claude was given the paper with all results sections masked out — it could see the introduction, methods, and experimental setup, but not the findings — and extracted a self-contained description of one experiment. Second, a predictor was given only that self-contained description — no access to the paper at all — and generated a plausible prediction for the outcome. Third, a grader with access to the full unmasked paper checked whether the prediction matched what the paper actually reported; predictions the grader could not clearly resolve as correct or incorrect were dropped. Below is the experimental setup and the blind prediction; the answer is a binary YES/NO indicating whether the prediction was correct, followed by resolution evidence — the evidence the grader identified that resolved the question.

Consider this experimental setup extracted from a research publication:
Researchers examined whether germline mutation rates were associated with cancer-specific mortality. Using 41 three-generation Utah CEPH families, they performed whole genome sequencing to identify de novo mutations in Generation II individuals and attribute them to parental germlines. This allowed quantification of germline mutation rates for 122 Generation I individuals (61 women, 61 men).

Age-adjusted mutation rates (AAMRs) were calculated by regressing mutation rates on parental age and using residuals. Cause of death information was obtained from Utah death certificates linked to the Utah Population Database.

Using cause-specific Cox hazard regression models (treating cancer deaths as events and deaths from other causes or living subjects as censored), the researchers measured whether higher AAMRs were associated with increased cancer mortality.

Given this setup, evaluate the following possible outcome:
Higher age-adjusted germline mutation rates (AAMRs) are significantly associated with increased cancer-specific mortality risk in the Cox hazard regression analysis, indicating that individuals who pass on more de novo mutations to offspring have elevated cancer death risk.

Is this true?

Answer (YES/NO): NO